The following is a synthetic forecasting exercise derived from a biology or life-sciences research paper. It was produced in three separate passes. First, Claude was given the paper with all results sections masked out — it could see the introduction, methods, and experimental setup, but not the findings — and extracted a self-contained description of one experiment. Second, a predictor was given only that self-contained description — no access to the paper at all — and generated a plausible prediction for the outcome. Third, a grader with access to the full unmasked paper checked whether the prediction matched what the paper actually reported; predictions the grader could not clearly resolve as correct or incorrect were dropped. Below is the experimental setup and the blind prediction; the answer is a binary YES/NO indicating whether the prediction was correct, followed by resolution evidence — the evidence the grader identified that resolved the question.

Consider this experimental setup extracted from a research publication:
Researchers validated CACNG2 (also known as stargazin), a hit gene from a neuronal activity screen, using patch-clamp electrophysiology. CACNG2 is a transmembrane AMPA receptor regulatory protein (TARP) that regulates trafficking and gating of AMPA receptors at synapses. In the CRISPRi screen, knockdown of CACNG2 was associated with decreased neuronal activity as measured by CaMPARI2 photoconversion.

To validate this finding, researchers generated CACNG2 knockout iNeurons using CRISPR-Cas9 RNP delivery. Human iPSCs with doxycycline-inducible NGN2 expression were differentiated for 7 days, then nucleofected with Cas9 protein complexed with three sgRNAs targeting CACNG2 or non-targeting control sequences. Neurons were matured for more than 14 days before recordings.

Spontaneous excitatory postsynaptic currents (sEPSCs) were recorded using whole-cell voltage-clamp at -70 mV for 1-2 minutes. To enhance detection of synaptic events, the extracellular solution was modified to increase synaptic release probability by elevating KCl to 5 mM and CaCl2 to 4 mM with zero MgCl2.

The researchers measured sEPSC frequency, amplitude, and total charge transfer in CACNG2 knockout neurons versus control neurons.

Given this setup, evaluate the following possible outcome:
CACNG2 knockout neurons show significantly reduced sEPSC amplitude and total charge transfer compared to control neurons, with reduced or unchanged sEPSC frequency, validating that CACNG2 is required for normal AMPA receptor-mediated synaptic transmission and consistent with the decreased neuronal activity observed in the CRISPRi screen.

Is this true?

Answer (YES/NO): NO